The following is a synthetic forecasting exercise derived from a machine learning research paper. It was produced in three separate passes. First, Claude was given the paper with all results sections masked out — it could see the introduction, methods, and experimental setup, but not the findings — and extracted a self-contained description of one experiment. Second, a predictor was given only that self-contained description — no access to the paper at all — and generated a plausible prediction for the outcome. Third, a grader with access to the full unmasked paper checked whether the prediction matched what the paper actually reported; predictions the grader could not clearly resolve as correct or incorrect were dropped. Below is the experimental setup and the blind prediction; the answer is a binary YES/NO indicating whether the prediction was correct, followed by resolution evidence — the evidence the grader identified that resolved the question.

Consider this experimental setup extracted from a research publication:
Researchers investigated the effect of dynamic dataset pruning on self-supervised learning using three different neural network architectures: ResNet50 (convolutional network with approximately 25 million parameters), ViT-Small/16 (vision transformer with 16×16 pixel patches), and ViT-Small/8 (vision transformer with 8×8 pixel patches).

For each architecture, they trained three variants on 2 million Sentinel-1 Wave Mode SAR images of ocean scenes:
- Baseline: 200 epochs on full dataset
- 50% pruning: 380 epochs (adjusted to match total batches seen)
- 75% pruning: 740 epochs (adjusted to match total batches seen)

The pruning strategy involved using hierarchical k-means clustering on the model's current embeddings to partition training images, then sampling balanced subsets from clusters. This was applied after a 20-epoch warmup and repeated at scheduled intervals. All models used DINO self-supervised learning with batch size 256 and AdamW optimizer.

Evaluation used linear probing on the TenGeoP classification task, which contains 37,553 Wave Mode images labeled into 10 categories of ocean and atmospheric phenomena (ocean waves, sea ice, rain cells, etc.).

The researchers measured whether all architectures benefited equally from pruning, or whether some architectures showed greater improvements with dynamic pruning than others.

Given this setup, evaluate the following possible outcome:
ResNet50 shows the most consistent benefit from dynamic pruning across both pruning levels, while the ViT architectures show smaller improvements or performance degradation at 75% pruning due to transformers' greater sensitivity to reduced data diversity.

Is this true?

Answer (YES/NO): NO